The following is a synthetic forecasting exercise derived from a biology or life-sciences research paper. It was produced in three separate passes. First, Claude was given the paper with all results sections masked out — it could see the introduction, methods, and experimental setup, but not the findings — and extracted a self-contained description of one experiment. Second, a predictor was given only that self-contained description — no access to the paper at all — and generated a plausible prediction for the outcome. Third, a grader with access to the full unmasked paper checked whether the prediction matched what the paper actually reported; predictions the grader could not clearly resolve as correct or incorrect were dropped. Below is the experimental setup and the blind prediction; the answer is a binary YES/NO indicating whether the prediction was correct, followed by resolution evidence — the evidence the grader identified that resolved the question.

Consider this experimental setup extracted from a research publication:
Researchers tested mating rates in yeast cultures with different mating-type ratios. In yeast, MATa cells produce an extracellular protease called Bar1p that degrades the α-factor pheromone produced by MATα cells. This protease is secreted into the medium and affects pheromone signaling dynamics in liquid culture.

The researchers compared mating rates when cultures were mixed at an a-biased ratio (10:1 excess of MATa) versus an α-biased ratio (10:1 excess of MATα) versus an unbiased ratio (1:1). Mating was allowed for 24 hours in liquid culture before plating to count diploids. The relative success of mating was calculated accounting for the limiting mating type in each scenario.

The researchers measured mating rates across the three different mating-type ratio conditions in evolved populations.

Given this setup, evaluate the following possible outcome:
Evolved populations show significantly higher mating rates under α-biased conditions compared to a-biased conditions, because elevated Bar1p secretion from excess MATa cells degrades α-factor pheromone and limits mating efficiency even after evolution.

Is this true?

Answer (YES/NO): YES